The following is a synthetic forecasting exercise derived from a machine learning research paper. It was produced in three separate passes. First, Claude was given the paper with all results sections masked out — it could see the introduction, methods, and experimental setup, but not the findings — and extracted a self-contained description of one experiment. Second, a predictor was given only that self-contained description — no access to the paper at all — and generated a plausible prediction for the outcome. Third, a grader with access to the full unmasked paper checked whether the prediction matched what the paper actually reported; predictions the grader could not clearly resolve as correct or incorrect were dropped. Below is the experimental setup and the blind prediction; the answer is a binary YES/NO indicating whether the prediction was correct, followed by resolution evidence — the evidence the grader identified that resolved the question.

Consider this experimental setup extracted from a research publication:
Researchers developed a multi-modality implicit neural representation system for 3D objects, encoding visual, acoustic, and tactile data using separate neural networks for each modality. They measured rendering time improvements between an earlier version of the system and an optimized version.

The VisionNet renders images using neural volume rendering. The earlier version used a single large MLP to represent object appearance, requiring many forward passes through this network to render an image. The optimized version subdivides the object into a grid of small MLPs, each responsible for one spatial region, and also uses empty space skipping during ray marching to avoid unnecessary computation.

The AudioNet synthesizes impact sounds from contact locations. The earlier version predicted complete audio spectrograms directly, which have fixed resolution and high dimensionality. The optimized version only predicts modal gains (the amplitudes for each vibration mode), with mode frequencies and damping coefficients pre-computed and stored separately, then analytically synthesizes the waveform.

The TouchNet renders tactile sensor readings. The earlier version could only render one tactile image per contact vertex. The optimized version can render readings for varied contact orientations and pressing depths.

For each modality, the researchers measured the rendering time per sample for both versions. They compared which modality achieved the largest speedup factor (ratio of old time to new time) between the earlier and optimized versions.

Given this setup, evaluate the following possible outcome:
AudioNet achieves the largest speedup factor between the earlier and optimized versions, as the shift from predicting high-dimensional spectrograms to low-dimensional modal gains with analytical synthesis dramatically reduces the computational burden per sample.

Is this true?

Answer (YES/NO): NO